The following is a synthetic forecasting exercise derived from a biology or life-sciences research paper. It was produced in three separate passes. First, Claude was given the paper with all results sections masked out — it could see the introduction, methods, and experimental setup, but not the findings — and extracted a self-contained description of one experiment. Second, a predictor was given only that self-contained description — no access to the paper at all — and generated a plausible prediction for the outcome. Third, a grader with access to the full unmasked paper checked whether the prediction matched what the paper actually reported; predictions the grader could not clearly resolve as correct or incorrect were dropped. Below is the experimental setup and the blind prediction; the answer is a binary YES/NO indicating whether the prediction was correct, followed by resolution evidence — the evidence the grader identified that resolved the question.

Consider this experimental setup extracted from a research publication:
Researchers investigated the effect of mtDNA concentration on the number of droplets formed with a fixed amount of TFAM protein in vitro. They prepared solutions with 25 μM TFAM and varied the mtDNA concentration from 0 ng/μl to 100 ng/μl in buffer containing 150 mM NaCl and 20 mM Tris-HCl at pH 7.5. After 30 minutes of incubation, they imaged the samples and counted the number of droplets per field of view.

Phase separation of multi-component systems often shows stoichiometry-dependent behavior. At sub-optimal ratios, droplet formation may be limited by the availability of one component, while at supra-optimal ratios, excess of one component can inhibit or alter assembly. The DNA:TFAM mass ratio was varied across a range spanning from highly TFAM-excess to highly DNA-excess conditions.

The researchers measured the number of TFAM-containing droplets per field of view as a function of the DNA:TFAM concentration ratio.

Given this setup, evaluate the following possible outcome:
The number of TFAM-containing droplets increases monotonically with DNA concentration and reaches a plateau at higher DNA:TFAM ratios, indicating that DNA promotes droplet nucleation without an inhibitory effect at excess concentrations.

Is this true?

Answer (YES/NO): NO